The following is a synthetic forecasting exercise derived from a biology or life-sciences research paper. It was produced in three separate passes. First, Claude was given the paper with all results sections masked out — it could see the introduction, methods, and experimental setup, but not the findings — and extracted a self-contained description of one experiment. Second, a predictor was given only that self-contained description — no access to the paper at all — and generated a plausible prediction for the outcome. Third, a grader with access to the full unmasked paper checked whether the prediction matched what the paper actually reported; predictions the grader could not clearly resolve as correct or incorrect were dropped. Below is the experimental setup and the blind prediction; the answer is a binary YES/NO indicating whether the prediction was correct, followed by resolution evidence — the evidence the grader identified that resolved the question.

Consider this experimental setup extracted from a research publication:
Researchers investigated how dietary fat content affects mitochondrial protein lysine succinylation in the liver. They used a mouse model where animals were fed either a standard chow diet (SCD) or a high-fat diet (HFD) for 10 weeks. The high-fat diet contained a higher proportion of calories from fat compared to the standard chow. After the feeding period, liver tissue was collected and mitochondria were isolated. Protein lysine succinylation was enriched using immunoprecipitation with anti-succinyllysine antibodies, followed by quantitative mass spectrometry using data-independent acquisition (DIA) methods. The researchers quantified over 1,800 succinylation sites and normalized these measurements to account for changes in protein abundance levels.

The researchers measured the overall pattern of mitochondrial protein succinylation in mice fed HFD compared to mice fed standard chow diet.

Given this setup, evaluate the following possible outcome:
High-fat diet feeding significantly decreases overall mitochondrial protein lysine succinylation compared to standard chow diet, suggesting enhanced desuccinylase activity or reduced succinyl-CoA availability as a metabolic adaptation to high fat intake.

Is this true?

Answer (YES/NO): YES